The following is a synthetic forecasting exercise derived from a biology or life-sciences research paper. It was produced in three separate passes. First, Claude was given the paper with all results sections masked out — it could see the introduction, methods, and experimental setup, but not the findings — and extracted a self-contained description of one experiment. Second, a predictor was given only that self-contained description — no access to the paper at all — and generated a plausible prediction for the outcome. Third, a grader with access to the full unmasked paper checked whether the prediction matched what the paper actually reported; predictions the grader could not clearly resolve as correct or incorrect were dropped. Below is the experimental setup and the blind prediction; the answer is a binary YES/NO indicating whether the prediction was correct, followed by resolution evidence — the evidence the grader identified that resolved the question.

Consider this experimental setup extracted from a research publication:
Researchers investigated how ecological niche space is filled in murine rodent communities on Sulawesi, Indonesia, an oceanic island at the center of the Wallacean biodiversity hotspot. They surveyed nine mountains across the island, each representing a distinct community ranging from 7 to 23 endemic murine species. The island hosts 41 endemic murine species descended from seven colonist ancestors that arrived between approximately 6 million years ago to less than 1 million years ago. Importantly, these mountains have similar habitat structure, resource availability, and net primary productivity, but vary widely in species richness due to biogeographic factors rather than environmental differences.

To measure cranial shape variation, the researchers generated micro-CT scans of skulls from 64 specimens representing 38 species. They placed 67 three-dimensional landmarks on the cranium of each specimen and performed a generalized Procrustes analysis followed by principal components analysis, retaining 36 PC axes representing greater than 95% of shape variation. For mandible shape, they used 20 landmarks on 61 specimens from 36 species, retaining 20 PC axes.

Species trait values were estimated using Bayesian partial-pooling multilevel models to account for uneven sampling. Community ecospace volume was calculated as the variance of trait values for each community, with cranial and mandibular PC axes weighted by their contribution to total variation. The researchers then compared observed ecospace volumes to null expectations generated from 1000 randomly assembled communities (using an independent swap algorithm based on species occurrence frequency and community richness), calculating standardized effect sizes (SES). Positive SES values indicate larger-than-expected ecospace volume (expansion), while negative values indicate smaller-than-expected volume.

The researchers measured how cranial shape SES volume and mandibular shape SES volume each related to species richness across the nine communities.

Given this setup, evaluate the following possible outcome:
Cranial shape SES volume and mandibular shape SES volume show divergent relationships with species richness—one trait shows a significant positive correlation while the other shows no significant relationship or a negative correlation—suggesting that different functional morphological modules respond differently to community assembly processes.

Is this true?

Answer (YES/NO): YES